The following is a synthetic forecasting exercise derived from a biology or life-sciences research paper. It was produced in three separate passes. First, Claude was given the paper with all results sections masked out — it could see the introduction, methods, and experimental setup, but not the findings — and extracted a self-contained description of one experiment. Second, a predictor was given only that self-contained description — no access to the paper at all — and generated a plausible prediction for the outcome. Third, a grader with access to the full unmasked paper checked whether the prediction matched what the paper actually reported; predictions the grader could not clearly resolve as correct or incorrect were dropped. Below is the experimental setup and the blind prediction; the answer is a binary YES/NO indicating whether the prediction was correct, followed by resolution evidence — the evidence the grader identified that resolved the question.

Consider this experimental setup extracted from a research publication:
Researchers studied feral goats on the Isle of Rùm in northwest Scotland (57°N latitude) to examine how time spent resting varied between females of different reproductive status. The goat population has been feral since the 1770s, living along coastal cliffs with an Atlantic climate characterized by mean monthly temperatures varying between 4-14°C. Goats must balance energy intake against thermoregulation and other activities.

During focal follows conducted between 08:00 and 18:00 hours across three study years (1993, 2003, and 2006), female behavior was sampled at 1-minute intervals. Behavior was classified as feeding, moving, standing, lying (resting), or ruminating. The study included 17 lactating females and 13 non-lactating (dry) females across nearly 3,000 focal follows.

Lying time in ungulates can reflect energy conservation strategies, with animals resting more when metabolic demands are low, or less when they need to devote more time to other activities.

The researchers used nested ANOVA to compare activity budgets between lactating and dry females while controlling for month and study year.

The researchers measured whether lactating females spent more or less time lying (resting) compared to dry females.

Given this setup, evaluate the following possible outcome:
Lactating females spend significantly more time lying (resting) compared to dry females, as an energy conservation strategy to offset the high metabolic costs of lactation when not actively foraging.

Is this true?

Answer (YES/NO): NO